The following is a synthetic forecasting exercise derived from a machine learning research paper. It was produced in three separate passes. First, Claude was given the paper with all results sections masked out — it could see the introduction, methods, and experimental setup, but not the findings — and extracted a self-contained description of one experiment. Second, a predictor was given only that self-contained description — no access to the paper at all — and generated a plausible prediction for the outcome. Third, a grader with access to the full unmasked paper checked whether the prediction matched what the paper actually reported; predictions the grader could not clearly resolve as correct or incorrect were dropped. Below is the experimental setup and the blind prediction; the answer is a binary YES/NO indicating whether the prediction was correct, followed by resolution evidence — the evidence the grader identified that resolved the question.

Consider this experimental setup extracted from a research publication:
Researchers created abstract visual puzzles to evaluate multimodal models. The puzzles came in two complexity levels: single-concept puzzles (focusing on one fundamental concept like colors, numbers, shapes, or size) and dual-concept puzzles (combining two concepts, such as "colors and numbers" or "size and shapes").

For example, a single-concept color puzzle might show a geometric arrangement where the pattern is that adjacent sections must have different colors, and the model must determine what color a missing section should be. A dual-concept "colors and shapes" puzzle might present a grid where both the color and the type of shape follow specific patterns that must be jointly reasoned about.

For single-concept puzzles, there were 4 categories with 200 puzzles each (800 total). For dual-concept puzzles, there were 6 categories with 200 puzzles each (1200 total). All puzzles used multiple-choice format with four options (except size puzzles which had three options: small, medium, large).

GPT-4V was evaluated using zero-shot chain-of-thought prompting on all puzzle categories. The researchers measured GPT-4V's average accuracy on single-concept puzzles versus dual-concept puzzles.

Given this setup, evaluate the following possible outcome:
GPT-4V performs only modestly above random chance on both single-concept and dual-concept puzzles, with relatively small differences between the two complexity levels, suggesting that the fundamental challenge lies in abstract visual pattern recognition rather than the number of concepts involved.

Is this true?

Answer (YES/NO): YES